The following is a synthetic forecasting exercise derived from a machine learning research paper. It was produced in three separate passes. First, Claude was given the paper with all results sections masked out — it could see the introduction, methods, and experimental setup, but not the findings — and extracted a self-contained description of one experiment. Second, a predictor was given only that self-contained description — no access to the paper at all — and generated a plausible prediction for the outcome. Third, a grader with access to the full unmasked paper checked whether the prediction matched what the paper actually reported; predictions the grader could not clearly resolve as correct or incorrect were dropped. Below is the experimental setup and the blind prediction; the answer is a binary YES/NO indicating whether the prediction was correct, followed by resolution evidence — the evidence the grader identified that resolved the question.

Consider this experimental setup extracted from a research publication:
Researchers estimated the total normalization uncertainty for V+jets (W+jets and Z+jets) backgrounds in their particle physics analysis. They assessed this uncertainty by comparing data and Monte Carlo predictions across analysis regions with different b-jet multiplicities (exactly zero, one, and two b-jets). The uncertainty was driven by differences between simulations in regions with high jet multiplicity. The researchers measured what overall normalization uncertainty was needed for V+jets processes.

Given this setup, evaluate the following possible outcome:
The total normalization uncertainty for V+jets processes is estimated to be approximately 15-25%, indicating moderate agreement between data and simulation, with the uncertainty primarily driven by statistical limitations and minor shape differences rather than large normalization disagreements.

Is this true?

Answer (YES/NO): NO